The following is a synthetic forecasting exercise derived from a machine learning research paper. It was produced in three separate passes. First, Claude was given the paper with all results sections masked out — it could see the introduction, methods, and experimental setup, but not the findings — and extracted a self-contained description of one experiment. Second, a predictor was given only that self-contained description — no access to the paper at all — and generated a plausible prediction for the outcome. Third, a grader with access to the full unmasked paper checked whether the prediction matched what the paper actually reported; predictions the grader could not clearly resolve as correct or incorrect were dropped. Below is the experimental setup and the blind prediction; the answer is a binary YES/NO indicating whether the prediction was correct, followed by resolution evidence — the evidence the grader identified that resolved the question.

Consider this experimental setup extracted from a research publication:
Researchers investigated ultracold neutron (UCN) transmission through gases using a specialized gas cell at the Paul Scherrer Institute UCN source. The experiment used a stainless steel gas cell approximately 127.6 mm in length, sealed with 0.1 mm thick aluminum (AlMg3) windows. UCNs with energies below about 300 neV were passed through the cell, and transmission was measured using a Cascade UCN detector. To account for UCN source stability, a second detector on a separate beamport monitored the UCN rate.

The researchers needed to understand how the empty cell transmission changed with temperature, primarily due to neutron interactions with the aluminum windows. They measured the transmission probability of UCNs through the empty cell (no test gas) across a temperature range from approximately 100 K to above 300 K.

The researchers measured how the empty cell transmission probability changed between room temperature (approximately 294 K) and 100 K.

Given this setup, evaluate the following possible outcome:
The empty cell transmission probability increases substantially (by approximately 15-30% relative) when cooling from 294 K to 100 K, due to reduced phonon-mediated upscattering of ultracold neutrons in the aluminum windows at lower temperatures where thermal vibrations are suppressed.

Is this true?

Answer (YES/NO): NO